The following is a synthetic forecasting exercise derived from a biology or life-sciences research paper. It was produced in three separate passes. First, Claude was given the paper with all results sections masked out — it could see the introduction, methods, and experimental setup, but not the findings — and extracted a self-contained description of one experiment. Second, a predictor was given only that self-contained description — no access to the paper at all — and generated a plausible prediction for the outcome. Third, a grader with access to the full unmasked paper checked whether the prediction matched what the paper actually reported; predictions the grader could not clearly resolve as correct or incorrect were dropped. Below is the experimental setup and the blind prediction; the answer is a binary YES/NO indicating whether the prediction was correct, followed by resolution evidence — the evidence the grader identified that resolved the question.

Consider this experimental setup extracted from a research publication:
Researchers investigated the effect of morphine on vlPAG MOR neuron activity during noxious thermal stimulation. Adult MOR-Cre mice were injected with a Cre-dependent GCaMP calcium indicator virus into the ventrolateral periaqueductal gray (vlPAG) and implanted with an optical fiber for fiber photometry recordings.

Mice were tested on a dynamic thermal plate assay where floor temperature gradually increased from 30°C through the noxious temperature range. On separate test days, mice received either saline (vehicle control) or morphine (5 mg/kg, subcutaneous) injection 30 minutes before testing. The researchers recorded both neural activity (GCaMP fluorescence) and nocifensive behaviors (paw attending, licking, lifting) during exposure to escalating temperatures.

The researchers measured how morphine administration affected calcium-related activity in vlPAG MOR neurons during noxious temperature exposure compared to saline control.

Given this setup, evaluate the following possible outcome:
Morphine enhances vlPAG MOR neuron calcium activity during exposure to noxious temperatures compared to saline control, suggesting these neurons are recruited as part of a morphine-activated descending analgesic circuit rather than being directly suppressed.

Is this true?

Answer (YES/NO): NO